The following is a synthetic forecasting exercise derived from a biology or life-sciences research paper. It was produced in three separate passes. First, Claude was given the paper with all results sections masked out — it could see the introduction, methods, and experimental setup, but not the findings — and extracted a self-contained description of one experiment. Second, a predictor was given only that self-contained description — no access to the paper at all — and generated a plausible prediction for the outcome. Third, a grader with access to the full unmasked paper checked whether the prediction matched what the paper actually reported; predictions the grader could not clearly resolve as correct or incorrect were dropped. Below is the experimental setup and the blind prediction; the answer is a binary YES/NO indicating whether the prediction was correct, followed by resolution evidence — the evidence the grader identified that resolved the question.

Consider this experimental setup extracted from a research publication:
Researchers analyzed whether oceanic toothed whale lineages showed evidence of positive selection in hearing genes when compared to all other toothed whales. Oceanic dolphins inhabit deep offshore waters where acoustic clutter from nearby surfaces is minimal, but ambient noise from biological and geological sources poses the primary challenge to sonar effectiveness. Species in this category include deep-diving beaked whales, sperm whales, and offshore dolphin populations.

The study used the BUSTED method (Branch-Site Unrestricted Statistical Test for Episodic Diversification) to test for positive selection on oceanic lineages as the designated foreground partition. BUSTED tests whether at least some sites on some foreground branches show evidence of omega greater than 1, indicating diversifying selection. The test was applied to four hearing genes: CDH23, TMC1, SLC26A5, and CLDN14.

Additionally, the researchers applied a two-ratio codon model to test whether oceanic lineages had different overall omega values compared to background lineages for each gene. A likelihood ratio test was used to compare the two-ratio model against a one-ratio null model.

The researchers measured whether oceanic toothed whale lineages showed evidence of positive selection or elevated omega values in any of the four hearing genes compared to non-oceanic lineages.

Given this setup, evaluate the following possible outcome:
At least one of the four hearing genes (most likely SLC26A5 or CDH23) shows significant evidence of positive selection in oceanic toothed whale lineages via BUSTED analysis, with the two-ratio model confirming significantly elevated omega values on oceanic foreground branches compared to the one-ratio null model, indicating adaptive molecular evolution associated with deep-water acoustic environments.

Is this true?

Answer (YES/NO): NO